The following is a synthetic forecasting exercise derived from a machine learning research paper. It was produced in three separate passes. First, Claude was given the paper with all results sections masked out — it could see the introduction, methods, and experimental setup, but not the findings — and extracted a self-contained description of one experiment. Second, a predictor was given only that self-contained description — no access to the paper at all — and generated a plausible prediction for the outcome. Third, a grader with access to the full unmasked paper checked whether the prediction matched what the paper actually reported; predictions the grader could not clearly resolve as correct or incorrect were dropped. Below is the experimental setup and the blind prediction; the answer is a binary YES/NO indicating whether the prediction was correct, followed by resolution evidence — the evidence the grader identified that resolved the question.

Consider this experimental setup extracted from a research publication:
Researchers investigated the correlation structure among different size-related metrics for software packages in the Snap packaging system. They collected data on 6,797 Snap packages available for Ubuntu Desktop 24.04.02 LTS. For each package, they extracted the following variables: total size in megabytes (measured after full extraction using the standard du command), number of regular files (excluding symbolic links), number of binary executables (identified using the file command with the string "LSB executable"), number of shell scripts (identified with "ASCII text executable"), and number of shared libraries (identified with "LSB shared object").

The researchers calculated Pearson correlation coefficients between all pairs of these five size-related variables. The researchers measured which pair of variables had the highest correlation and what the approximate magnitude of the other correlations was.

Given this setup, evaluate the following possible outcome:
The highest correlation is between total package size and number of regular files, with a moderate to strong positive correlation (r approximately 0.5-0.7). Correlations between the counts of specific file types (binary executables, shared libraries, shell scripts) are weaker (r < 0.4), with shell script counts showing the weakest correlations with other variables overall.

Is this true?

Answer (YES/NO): NO